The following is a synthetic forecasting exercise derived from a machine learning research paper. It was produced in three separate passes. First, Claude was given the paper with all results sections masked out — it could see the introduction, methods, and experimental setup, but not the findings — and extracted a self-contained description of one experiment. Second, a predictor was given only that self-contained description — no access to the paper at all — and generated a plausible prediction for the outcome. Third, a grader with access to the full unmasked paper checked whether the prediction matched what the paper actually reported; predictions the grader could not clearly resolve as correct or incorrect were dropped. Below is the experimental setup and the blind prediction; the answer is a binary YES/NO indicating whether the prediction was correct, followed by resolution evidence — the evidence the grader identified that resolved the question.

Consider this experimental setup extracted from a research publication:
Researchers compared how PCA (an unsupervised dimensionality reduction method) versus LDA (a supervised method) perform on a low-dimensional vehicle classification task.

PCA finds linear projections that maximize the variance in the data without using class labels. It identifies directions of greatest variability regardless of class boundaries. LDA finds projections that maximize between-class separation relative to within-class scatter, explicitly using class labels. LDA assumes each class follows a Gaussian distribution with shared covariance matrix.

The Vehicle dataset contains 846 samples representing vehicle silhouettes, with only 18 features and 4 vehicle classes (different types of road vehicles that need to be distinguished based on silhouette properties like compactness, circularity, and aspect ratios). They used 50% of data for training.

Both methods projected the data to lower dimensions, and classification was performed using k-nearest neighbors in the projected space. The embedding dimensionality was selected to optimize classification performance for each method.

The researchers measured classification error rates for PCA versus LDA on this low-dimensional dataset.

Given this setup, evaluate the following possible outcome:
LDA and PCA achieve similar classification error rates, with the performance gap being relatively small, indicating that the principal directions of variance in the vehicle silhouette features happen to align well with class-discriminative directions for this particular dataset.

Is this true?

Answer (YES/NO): NO